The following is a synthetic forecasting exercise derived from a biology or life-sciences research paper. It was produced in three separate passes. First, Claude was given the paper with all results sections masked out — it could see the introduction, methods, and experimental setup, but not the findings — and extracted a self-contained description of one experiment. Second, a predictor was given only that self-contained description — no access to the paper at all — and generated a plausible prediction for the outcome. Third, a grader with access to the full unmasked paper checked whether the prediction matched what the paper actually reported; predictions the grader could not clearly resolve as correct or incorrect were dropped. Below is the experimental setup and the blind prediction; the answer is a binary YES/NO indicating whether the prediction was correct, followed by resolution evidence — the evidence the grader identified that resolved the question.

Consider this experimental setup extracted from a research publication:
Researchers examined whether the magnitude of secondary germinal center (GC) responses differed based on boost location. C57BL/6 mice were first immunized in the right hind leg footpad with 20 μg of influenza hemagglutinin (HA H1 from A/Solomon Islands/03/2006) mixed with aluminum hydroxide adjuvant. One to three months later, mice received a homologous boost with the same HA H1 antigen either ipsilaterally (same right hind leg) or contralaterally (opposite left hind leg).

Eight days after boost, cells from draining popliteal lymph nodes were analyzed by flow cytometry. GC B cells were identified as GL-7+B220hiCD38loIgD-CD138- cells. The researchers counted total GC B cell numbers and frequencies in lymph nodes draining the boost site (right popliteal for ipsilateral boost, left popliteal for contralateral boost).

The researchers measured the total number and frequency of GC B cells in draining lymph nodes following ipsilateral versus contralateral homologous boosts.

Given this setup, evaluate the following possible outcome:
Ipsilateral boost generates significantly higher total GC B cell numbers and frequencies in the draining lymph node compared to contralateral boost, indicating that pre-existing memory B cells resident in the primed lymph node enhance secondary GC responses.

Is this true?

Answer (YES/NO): NO